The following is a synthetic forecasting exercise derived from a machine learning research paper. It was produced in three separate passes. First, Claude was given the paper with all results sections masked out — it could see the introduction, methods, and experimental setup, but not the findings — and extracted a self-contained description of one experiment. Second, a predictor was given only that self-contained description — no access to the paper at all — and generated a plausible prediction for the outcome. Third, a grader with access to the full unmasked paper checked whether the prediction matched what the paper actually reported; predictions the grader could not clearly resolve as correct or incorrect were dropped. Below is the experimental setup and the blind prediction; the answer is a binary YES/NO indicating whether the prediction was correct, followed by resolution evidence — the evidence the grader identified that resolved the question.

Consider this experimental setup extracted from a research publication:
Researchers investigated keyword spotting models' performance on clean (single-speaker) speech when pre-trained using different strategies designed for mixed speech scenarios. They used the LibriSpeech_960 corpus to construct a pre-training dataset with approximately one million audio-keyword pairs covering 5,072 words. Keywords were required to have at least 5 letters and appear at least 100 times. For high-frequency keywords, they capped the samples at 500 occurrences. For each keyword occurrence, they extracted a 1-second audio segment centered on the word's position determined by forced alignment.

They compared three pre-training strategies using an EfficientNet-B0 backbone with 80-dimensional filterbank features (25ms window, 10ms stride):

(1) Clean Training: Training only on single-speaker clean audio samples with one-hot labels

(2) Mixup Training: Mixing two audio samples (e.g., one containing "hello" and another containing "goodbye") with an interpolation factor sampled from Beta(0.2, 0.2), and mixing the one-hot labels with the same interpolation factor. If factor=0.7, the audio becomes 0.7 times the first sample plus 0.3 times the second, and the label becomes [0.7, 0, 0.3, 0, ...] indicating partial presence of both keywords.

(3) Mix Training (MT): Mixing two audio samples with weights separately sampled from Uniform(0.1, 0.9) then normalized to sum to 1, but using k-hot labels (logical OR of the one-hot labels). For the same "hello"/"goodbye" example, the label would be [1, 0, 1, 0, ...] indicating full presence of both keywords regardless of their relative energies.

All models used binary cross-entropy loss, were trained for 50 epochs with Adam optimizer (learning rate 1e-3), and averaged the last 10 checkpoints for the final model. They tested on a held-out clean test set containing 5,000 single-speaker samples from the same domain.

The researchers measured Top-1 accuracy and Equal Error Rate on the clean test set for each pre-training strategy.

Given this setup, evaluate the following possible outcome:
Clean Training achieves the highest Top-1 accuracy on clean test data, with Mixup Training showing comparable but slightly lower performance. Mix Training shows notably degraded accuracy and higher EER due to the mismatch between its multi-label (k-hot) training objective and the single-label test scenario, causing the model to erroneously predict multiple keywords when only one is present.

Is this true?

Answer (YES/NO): NO